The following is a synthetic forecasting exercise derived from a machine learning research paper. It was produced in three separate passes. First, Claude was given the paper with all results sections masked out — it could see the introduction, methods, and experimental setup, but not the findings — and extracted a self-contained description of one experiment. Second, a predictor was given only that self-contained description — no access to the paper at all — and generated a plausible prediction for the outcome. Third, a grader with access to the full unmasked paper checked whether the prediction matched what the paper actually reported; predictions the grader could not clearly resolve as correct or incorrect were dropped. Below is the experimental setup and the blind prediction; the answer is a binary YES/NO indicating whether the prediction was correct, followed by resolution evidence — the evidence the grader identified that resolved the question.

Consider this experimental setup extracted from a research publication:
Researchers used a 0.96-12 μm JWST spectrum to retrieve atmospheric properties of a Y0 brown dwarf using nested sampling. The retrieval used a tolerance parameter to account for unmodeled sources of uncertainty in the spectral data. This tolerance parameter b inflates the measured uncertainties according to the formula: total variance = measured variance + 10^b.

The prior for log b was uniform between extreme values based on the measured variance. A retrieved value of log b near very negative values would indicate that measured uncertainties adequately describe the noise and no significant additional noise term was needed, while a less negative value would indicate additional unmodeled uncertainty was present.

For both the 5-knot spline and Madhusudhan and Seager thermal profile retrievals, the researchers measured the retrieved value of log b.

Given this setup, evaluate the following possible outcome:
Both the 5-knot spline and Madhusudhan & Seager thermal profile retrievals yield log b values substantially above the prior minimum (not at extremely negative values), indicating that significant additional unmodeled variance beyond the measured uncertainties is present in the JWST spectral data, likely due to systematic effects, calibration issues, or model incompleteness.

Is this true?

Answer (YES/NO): NO